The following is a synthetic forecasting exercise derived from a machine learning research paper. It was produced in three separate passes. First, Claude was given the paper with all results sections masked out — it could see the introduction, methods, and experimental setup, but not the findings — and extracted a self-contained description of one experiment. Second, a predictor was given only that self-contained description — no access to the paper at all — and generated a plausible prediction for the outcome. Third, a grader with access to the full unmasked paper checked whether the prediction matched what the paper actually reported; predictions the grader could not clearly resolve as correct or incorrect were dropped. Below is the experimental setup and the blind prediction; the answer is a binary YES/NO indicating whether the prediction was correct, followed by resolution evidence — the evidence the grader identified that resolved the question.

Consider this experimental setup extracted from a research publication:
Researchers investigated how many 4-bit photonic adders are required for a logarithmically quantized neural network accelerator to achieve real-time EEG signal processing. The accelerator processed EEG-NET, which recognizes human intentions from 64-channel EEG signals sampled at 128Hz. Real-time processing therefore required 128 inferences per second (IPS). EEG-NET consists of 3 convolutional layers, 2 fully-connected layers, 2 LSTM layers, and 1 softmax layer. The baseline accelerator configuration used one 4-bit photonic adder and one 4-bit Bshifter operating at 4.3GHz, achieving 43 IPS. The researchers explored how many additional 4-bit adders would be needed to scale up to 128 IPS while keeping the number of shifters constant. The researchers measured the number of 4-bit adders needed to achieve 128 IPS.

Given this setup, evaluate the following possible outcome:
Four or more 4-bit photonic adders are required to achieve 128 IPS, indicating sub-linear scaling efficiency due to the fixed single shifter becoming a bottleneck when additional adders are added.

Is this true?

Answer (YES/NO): NO